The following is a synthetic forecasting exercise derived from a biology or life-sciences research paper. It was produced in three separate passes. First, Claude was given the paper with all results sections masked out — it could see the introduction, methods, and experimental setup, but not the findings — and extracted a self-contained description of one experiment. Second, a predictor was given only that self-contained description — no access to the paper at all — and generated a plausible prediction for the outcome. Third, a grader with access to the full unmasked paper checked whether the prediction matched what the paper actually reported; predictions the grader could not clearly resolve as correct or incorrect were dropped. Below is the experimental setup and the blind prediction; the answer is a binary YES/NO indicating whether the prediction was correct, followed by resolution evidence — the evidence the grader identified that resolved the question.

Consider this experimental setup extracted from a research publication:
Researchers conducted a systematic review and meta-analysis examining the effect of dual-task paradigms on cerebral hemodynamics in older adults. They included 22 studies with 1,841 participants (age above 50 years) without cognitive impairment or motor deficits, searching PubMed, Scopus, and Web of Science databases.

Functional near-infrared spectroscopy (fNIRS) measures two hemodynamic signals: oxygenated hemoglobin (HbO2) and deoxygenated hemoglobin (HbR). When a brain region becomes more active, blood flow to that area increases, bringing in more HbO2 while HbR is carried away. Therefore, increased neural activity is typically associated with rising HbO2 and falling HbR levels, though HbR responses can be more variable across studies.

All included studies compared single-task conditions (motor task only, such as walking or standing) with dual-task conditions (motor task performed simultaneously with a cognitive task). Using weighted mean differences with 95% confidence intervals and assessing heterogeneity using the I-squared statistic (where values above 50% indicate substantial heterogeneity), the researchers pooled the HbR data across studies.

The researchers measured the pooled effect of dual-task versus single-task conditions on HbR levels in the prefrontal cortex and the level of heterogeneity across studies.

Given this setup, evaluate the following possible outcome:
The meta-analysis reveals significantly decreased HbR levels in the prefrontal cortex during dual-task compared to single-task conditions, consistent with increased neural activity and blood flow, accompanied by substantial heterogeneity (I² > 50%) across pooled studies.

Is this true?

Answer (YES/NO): NO